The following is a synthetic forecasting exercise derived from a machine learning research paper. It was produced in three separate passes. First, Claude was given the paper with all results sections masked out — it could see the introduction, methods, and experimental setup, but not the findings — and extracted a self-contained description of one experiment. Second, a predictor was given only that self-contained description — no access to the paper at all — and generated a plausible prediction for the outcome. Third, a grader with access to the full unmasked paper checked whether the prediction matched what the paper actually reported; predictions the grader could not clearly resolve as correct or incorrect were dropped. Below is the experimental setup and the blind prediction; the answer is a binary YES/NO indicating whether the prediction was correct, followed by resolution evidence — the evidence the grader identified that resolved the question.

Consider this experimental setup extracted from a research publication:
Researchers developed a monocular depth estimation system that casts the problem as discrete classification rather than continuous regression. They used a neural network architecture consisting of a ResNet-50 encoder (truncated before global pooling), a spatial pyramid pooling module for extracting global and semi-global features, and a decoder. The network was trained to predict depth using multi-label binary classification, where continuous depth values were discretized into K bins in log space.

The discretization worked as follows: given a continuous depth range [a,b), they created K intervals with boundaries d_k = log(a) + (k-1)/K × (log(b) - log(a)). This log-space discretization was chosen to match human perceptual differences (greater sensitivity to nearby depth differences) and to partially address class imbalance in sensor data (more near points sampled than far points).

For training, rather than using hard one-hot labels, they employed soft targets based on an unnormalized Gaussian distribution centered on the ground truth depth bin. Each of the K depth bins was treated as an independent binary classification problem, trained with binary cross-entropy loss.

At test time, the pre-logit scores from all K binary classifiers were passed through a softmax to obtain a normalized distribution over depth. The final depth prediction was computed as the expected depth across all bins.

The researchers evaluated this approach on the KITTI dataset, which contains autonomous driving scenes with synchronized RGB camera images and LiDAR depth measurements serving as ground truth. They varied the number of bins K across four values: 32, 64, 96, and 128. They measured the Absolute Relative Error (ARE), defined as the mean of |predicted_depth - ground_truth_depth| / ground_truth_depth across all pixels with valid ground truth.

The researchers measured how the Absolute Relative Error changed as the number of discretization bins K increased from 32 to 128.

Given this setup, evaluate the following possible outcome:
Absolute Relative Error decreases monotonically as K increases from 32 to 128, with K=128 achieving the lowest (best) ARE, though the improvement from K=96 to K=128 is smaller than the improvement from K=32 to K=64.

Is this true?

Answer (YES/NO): YES